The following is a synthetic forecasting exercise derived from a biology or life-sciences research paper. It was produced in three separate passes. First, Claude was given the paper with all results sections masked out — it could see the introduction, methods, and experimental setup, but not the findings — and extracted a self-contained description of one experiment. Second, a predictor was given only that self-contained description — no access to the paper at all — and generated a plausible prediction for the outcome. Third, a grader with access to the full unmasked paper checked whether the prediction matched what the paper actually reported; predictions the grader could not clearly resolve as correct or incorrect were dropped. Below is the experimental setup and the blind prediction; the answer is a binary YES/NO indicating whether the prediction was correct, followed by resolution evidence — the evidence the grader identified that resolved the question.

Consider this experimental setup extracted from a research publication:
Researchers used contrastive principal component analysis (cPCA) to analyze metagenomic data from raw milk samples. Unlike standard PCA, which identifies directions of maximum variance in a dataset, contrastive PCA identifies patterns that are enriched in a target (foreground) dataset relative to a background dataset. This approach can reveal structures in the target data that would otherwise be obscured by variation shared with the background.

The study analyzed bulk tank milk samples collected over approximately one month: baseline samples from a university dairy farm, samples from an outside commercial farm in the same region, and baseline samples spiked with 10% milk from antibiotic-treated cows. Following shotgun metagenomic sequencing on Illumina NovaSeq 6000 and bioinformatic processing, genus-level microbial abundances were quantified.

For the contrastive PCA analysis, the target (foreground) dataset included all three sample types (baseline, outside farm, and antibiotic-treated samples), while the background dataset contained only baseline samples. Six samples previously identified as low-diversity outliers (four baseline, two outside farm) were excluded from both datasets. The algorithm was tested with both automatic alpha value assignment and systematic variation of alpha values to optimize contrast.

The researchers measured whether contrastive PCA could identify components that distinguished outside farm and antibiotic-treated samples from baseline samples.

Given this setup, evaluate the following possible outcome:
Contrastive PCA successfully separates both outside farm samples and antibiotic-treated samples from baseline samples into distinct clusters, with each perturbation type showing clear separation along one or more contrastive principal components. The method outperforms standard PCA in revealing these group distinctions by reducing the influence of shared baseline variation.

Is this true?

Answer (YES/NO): NO